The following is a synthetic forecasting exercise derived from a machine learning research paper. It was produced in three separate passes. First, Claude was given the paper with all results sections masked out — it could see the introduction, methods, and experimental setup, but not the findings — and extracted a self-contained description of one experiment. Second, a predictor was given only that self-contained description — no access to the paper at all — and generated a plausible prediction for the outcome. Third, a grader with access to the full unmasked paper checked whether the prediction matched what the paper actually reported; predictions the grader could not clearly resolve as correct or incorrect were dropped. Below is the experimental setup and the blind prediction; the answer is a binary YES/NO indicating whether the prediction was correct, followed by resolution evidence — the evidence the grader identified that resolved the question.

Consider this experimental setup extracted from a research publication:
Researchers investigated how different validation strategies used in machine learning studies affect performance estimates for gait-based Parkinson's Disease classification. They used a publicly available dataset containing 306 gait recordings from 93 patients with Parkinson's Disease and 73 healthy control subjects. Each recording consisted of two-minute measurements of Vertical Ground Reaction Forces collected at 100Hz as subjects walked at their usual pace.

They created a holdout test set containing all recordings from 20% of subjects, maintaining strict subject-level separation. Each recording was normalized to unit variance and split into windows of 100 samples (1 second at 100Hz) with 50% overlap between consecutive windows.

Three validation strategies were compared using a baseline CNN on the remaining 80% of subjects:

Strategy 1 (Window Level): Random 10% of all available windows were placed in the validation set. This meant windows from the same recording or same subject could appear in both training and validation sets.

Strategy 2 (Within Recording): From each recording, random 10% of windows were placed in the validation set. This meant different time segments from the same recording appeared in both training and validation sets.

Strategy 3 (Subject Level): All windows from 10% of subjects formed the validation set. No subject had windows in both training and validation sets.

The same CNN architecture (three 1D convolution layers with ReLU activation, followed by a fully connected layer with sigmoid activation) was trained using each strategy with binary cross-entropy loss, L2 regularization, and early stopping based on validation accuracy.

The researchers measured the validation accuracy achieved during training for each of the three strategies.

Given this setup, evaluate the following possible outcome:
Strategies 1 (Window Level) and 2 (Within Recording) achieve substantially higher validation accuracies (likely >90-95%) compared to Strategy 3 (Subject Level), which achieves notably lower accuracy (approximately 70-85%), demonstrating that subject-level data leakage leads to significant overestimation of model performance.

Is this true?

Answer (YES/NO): YES